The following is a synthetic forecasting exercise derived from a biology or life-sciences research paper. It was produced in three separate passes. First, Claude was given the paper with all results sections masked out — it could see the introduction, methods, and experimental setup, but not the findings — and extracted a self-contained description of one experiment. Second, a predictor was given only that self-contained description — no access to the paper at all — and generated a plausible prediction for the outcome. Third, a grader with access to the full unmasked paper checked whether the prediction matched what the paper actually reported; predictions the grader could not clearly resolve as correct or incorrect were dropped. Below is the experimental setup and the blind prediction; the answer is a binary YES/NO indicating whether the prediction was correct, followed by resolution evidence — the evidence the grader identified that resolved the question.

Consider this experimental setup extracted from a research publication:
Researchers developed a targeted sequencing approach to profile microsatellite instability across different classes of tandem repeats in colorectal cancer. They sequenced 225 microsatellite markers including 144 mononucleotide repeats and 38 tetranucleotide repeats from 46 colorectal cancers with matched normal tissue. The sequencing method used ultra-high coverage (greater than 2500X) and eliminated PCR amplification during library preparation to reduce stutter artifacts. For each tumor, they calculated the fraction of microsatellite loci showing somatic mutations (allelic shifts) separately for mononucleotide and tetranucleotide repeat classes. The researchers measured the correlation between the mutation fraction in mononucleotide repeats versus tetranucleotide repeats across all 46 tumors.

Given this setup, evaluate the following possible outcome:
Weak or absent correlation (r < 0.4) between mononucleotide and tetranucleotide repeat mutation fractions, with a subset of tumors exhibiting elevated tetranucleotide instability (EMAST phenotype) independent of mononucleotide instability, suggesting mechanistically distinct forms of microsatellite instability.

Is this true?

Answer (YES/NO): NO